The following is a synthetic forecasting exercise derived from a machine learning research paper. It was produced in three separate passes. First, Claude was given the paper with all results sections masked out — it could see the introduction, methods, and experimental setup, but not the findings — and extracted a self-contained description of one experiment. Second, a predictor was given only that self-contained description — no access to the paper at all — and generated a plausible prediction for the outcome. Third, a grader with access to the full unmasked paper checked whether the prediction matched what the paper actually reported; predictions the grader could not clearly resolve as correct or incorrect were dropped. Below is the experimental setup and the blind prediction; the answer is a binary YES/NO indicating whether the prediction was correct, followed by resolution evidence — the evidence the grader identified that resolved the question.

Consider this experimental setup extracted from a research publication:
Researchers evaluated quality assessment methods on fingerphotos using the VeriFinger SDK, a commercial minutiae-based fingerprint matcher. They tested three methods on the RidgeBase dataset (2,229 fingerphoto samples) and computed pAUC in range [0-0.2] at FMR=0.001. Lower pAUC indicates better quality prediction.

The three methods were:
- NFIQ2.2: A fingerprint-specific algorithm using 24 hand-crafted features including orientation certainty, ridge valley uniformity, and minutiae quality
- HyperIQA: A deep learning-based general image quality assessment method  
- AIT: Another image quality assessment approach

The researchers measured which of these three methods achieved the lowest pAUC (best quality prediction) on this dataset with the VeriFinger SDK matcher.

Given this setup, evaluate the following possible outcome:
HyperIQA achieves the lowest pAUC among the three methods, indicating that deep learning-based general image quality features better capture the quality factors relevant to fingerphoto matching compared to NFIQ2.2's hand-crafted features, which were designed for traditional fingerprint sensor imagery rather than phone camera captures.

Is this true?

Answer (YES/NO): NO